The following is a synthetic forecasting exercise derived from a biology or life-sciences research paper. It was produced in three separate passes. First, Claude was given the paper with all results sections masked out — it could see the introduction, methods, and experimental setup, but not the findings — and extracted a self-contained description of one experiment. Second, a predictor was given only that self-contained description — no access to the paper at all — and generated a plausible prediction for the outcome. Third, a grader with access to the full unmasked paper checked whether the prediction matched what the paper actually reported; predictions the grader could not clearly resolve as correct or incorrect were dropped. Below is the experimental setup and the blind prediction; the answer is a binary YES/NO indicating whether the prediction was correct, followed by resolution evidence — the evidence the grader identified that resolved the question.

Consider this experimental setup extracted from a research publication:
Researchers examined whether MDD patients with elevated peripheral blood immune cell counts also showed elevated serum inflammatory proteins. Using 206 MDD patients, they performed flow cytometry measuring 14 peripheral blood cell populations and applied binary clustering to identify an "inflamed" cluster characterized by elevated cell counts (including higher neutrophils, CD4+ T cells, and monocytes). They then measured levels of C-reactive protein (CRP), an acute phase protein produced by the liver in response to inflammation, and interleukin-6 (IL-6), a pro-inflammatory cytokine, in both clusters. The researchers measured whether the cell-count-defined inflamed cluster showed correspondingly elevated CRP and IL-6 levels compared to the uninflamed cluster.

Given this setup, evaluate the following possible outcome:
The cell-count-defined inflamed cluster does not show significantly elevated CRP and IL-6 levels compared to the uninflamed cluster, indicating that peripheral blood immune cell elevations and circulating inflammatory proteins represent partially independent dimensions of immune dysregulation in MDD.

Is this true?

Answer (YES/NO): NO